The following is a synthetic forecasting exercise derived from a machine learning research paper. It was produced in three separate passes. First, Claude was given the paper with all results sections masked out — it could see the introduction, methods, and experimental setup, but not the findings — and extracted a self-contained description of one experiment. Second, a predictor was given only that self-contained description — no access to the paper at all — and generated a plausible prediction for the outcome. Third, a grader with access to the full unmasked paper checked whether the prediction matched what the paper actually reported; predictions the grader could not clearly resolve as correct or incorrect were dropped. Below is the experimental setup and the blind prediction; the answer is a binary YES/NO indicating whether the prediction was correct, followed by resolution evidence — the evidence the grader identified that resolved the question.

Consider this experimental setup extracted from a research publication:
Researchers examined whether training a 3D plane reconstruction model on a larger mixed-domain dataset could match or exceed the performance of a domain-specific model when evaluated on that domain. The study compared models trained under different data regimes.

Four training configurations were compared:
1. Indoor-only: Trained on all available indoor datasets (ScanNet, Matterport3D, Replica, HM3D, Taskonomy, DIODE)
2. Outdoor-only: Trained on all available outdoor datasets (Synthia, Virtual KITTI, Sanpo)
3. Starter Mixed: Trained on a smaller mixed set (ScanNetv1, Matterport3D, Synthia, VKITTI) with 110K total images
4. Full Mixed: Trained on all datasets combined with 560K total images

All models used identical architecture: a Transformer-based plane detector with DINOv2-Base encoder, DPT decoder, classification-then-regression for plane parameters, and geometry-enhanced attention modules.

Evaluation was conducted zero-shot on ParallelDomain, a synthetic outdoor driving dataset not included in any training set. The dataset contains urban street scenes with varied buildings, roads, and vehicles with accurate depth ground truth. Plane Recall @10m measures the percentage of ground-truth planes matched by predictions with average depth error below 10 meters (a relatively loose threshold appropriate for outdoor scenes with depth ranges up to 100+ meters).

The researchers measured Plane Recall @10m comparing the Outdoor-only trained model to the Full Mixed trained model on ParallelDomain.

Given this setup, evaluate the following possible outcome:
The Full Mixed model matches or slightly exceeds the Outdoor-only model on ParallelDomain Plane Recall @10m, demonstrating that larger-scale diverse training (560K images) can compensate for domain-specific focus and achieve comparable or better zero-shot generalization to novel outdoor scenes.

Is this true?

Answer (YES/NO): YES